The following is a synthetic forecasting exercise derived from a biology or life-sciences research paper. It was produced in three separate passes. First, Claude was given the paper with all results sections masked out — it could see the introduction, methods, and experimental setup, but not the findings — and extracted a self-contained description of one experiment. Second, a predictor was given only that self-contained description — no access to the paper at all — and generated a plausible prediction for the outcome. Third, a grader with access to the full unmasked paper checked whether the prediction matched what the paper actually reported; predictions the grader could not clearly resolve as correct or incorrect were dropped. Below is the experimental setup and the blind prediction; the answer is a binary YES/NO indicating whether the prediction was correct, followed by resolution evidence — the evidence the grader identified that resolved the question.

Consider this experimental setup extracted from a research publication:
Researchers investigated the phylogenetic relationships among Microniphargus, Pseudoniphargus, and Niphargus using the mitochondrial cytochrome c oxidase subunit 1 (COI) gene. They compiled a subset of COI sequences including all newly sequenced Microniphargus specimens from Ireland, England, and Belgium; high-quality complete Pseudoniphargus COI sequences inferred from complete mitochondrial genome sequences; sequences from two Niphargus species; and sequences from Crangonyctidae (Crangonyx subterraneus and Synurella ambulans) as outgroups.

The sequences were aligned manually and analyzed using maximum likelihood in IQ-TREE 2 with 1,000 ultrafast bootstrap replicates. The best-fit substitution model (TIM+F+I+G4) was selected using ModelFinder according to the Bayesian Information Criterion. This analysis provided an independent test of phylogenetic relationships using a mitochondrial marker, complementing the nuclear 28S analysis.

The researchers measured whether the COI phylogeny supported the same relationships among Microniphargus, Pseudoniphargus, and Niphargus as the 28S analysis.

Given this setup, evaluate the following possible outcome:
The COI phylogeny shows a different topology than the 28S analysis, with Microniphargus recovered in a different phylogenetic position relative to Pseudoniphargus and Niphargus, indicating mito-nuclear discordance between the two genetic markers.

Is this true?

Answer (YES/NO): NO